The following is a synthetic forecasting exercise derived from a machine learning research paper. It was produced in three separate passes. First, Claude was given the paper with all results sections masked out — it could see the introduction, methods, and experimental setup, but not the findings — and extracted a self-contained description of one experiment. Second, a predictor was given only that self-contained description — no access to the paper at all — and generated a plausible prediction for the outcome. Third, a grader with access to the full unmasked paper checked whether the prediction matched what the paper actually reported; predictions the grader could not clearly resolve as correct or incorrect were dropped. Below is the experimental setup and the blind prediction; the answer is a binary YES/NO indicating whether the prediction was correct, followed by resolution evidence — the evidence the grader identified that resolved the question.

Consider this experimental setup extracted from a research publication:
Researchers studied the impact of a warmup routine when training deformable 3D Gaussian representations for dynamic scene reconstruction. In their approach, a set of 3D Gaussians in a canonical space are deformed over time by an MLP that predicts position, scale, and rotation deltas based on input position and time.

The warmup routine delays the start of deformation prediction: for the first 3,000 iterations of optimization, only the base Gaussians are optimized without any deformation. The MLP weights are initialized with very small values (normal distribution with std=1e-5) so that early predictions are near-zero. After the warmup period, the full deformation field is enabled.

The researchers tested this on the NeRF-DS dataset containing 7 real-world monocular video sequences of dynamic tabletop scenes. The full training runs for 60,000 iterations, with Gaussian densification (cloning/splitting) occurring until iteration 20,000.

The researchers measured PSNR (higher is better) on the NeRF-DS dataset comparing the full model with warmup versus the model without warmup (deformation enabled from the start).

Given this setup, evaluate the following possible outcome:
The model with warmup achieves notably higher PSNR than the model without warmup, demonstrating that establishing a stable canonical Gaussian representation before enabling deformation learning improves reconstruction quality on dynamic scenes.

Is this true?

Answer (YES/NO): NO